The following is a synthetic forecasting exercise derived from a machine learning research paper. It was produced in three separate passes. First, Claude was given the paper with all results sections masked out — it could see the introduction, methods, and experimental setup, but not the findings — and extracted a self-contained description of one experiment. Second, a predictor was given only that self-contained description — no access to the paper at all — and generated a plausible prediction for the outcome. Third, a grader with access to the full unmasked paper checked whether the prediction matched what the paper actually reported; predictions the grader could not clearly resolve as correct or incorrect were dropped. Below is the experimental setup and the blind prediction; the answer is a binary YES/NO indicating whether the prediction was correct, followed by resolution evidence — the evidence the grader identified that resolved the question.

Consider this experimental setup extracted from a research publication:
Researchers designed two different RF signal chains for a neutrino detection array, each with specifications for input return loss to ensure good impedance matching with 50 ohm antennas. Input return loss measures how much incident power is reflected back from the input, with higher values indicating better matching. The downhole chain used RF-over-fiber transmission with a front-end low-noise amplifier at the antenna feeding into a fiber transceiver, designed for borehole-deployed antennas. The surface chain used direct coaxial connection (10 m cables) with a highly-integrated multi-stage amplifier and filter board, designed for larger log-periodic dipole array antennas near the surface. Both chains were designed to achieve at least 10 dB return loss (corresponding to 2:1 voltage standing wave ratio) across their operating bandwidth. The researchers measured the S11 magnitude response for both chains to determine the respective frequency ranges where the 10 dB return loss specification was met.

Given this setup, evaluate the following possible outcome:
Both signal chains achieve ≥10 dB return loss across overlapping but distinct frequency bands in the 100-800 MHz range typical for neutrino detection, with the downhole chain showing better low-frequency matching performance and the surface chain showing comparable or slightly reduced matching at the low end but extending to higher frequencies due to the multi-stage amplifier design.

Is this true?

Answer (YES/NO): NO